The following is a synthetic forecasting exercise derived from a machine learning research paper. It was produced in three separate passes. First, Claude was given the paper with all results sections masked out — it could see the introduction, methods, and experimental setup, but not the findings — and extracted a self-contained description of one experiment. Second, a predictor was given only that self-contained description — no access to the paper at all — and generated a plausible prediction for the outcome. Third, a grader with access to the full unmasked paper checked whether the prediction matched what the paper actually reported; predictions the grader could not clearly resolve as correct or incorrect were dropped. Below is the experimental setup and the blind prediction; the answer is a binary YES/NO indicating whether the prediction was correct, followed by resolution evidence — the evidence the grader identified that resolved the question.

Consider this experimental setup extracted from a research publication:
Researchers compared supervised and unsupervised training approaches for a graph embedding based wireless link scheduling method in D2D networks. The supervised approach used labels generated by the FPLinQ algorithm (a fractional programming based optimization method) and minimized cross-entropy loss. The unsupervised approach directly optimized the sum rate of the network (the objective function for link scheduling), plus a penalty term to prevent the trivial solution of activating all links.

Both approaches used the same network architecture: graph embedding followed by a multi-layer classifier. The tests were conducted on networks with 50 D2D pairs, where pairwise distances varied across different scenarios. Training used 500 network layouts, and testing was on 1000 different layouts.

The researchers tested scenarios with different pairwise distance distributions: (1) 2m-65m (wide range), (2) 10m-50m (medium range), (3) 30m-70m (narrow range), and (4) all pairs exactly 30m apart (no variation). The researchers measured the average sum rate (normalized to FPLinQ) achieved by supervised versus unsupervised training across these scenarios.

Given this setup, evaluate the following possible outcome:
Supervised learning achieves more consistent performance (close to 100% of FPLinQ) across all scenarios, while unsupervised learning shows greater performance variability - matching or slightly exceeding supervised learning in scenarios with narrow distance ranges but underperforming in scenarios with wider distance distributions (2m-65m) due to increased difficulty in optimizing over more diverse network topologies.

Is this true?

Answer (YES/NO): NO